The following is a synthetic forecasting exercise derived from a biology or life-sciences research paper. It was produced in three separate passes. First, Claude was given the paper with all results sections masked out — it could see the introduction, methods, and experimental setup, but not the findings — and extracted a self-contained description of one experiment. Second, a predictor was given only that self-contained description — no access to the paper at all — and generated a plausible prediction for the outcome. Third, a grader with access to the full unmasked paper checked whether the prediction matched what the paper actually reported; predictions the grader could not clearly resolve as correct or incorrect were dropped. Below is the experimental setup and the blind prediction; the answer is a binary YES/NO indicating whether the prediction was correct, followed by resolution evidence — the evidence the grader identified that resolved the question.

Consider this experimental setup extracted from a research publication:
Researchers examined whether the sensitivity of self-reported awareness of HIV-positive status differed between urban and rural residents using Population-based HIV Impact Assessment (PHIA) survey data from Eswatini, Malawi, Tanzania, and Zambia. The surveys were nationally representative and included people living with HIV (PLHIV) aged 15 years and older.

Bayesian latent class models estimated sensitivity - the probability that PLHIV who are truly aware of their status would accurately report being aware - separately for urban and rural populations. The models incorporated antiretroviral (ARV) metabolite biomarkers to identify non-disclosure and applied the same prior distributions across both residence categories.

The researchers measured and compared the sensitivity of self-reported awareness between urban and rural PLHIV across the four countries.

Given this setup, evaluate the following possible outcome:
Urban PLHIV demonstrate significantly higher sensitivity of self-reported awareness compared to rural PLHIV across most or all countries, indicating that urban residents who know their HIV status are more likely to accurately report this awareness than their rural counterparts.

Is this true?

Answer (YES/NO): NO